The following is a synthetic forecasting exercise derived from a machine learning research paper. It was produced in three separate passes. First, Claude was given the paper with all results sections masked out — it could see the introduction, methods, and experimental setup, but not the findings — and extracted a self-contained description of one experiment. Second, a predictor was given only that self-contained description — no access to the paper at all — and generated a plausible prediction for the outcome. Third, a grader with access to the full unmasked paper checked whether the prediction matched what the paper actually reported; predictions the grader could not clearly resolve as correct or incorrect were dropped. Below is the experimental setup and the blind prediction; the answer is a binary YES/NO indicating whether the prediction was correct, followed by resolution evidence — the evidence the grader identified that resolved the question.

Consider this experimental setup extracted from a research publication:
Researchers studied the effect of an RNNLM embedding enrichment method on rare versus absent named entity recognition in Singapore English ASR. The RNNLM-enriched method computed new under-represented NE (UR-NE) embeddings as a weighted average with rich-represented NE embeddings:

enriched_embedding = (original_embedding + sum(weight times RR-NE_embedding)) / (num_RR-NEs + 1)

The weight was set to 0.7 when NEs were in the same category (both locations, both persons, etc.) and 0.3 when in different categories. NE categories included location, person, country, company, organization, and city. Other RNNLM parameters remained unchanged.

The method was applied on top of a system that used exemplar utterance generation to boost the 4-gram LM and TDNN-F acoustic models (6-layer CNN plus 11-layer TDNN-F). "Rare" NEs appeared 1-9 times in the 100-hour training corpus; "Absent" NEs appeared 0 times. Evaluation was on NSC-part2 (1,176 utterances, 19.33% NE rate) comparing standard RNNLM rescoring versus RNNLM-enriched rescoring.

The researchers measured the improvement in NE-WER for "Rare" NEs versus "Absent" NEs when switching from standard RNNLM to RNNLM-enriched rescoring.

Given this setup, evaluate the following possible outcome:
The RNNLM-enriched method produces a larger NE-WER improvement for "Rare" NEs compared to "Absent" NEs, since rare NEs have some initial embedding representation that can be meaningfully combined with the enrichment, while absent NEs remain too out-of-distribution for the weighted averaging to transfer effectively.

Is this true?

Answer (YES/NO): NO